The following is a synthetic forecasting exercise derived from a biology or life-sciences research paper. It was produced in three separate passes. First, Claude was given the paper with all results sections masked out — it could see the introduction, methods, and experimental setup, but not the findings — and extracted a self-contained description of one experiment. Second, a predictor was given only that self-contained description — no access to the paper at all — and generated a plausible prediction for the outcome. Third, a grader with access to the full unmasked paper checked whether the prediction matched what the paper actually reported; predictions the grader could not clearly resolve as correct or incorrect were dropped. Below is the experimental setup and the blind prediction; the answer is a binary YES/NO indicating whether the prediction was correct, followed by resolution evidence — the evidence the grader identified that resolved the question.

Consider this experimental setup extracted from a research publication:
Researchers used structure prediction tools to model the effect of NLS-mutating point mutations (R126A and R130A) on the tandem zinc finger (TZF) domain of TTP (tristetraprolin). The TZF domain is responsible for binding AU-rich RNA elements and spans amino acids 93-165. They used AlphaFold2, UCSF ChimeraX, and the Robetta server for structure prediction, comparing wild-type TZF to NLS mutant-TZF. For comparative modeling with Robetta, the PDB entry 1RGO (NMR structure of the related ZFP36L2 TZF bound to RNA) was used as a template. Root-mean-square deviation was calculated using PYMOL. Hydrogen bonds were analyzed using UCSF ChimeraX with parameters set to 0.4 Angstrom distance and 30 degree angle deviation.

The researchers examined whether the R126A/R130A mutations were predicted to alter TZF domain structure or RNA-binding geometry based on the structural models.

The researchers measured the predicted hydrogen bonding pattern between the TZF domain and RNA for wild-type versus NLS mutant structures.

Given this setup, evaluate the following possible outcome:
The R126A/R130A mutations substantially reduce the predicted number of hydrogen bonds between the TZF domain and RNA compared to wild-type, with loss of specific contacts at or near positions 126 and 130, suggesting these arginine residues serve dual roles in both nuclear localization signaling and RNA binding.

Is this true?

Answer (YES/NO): NO